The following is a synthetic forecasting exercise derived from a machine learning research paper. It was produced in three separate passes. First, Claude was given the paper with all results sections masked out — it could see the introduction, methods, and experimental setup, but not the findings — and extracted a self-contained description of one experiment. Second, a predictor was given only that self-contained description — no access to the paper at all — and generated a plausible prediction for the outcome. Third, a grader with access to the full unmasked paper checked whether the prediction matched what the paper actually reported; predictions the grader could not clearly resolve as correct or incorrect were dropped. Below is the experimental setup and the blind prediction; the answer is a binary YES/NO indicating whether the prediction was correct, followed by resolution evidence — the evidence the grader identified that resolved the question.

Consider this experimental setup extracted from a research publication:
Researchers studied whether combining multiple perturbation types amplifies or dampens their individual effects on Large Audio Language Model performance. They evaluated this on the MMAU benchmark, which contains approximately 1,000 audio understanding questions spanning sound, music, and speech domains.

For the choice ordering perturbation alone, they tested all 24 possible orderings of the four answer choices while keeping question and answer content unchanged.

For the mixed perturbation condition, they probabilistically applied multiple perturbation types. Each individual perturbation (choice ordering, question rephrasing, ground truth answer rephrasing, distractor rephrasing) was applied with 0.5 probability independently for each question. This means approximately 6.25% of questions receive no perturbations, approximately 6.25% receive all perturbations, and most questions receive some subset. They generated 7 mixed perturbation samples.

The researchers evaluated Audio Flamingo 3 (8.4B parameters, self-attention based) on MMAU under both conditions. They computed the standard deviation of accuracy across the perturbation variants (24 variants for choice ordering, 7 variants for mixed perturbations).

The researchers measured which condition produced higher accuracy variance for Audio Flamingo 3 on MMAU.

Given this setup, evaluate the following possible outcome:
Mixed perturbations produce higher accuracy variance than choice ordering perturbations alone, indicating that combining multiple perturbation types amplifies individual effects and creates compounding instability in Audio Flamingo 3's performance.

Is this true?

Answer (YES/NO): YES